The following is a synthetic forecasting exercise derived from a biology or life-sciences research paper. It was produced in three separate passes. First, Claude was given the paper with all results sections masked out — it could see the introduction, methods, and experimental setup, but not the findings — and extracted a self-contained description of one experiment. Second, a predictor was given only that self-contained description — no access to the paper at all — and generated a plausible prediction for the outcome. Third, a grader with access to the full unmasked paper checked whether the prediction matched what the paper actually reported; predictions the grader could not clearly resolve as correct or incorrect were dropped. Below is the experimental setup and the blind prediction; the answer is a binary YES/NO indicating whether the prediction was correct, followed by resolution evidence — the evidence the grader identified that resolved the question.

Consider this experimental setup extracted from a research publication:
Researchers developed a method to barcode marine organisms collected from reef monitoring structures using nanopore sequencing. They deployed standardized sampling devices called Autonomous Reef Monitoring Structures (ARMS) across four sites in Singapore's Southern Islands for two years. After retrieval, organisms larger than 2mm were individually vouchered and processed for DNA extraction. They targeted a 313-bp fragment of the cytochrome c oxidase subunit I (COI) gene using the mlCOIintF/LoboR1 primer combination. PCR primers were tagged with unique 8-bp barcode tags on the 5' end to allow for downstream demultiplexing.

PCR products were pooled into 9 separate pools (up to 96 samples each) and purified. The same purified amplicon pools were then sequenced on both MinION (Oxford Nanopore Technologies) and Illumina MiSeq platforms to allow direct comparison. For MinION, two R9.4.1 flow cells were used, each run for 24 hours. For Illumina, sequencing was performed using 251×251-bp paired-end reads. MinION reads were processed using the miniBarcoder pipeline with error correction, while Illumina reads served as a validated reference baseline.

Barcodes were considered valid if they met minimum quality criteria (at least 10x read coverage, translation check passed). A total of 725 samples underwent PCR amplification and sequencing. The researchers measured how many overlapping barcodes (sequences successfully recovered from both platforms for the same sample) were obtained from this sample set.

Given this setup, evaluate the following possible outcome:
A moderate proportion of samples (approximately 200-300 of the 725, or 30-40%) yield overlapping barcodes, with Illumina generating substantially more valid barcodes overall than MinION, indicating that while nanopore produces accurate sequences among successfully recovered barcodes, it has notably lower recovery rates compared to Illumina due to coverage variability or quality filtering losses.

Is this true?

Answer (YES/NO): NO